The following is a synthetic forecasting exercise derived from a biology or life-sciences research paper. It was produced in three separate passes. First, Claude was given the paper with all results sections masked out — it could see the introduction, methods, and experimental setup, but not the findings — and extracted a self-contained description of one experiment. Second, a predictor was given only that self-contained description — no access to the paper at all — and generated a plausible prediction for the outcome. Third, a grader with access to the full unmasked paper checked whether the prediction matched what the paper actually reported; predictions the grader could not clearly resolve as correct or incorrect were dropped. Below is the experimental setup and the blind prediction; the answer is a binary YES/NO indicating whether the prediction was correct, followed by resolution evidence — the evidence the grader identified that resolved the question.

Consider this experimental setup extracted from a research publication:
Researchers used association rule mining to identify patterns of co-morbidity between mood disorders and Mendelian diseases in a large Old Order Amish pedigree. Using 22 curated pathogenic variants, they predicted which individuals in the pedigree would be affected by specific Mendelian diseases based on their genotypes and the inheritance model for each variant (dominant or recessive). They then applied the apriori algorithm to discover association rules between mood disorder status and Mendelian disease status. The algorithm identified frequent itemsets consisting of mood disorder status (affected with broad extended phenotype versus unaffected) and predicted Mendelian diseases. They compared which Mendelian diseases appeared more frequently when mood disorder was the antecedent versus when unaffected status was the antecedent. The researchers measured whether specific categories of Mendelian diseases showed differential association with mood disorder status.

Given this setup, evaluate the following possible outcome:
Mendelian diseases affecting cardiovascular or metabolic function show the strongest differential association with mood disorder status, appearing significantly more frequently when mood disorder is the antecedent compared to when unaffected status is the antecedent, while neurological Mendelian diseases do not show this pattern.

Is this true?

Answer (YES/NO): NO